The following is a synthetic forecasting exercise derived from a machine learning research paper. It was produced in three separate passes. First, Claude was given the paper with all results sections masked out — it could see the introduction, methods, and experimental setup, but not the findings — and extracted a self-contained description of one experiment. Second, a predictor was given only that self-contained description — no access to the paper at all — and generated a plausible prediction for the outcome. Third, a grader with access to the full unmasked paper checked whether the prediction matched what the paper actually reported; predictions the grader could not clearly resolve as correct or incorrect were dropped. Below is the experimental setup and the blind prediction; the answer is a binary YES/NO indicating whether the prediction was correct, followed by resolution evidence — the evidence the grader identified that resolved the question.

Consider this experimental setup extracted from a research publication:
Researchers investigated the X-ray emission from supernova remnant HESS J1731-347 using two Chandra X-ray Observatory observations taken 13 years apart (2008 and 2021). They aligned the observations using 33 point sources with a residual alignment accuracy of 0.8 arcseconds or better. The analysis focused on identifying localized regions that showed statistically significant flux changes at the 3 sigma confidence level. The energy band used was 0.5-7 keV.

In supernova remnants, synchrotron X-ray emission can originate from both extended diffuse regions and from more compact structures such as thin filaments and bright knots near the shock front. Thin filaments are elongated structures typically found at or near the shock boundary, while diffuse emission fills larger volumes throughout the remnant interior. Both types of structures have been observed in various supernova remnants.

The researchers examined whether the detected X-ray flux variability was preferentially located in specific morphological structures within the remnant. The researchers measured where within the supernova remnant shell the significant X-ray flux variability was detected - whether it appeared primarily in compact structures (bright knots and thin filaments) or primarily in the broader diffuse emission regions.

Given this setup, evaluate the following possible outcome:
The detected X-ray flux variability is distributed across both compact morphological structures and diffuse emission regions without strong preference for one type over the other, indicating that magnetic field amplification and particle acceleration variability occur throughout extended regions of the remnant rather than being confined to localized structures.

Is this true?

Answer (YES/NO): NO